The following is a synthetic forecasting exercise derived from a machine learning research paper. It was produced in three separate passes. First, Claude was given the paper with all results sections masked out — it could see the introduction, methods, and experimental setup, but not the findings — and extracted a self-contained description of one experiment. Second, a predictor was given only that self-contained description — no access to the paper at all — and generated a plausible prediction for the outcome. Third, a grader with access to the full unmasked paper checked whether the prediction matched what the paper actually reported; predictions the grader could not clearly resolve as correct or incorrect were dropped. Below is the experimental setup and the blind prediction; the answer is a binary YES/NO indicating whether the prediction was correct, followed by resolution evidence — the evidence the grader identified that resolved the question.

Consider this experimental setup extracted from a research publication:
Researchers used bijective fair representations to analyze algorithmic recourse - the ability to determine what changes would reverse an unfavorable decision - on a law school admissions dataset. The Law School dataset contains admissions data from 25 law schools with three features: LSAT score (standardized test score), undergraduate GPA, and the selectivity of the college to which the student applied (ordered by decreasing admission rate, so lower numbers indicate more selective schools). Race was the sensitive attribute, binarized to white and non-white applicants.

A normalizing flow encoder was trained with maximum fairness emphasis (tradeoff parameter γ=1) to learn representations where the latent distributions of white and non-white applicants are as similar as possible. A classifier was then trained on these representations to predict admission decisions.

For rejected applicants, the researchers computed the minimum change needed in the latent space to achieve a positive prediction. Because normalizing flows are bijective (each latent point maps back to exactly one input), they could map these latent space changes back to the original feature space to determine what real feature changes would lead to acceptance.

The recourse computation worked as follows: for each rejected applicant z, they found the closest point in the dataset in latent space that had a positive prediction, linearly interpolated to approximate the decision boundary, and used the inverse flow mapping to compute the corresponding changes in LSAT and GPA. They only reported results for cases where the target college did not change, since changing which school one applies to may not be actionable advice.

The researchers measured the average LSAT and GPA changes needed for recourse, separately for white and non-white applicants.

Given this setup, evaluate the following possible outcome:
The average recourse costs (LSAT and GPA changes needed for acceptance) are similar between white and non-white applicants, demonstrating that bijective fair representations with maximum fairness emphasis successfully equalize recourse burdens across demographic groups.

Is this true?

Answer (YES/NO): NO